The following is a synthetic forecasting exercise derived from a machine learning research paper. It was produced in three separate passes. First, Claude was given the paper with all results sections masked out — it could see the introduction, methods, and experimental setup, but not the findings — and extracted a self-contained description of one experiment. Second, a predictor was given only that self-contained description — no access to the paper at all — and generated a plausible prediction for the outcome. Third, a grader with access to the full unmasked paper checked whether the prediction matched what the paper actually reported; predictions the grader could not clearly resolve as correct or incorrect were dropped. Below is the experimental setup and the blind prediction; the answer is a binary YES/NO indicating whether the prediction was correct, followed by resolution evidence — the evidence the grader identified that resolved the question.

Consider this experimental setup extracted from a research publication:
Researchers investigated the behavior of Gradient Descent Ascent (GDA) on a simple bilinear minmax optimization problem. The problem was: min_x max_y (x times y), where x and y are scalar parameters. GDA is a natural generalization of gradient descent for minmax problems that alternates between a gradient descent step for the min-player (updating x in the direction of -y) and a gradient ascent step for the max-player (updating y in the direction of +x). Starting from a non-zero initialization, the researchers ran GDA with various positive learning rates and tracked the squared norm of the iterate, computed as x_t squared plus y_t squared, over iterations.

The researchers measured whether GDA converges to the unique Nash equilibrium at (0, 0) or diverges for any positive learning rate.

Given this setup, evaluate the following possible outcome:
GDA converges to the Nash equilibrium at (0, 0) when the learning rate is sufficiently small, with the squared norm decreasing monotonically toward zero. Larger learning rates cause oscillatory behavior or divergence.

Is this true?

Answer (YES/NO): NO